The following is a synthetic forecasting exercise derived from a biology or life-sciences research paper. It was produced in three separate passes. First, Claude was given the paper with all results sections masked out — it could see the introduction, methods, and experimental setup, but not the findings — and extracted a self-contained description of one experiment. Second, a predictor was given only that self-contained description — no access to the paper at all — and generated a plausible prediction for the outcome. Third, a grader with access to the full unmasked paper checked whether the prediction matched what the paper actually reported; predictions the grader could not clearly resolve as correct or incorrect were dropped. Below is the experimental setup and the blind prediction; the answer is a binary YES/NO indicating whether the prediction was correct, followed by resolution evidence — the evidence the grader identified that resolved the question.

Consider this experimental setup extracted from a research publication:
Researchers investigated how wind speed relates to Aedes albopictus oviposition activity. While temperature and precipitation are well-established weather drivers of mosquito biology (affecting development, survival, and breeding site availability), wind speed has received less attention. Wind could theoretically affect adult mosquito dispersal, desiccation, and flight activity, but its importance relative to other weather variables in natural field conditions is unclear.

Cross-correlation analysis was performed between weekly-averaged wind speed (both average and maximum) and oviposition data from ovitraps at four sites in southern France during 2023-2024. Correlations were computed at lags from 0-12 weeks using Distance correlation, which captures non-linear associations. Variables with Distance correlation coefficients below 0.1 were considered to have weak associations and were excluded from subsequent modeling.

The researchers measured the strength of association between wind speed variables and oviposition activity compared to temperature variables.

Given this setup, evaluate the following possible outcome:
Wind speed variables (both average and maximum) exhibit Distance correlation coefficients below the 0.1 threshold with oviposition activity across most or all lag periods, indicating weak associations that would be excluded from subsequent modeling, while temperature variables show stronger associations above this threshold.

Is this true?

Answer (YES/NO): YES